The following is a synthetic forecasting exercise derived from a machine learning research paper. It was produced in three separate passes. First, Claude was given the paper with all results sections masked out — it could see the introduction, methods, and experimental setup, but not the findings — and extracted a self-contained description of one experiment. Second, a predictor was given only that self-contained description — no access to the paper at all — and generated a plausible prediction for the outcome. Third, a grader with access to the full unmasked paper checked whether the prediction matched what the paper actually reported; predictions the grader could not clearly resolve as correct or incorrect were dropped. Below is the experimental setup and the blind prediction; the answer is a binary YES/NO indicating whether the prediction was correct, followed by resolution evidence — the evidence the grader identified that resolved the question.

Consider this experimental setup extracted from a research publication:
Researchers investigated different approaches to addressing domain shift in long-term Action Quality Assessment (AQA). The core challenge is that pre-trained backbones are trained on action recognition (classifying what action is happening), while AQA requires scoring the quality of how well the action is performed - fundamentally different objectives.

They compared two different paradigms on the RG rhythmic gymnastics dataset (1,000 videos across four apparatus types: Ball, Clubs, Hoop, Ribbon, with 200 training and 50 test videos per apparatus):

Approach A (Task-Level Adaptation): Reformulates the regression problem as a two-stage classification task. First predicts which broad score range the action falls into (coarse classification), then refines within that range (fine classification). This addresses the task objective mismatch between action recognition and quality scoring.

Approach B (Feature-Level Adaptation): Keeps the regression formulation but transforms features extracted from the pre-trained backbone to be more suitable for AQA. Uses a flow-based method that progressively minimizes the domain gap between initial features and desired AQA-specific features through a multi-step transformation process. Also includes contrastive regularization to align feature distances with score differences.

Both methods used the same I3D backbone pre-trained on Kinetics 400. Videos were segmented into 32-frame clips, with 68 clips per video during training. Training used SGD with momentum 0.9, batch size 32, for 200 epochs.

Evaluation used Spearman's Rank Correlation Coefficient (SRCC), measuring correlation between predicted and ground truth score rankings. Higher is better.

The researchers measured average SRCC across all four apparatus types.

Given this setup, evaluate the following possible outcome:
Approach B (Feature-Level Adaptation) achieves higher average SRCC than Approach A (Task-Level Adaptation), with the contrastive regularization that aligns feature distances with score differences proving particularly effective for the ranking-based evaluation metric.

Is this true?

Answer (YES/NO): NO